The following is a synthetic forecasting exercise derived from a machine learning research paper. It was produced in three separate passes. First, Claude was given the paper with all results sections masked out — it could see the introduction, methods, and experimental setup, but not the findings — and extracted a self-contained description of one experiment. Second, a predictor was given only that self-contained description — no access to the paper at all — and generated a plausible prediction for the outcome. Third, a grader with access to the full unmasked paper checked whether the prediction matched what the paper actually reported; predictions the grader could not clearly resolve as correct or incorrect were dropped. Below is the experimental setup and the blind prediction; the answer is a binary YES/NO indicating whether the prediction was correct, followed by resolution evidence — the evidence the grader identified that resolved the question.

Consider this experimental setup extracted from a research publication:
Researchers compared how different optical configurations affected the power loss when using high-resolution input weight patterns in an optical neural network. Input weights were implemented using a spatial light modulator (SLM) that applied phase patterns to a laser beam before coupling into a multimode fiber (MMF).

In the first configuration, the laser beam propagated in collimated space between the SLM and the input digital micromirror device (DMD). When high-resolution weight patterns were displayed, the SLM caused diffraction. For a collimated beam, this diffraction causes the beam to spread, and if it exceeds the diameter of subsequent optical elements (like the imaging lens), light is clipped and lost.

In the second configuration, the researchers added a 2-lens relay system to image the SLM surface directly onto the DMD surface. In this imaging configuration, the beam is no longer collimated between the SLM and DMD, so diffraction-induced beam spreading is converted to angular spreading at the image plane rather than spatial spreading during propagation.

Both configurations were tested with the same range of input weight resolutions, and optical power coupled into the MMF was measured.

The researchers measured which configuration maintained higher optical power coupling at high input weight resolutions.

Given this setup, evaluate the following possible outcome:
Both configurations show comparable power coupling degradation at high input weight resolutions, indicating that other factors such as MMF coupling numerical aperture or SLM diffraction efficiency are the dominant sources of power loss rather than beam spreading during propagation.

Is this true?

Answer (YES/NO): NO